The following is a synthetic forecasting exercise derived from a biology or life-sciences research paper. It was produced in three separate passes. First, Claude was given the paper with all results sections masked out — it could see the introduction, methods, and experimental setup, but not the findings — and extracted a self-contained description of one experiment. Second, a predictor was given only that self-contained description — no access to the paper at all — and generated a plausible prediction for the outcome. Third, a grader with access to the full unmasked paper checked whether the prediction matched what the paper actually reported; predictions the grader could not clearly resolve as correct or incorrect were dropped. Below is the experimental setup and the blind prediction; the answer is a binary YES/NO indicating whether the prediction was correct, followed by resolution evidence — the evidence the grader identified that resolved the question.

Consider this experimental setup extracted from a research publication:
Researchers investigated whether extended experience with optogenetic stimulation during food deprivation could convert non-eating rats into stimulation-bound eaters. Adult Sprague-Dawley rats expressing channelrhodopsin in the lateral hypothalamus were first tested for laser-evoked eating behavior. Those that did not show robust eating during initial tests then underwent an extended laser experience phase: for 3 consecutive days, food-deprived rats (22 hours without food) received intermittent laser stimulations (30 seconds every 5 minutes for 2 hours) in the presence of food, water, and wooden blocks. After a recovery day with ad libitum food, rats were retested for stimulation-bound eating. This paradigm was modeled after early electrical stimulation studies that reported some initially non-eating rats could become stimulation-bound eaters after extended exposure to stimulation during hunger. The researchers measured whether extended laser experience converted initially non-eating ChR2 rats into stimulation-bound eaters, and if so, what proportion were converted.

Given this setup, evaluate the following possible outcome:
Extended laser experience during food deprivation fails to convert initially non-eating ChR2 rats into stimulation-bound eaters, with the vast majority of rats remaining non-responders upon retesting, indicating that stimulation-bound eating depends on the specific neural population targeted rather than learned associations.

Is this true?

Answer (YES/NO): NO